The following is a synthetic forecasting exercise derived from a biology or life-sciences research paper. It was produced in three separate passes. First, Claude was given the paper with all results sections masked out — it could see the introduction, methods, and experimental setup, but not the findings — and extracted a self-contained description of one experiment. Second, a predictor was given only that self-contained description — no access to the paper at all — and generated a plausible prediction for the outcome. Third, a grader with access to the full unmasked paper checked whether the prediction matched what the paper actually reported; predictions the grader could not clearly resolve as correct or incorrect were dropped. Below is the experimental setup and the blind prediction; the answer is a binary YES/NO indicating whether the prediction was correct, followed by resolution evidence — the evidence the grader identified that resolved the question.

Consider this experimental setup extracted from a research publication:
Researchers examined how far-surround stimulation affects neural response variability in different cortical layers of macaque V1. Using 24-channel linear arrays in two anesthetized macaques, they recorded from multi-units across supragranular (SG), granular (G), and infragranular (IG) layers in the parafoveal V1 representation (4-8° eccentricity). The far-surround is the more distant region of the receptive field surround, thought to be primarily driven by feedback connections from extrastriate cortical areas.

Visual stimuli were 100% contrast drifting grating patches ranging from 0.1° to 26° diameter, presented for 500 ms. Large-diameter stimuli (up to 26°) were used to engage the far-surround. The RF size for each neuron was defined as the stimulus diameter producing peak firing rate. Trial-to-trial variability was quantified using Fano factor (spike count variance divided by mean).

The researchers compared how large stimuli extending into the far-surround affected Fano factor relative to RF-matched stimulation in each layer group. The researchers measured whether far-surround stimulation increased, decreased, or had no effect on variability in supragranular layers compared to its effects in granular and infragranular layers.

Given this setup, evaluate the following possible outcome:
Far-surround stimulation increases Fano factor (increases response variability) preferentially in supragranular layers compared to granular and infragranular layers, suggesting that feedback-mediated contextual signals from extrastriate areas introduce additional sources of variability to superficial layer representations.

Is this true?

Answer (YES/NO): YES